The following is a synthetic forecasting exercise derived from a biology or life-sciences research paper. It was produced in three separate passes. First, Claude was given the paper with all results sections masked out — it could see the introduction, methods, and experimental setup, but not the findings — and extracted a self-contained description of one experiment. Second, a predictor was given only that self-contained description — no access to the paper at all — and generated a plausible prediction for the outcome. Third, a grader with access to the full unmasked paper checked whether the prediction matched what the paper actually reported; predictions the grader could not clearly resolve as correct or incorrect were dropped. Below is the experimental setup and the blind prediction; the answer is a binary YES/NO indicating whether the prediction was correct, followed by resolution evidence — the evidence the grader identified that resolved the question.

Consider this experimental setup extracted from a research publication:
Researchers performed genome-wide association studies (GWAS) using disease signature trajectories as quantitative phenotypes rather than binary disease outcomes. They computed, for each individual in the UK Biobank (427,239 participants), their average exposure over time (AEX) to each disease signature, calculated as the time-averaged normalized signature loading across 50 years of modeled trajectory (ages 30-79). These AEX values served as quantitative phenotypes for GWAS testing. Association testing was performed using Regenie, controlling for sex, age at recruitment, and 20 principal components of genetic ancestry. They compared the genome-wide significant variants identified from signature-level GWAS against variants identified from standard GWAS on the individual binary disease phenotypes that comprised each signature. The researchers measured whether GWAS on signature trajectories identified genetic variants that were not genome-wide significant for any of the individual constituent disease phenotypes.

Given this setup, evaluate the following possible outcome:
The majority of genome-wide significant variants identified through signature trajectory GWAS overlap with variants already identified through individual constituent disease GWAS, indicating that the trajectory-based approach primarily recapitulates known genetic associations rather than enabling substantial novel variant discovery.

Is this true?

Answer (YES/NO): NO